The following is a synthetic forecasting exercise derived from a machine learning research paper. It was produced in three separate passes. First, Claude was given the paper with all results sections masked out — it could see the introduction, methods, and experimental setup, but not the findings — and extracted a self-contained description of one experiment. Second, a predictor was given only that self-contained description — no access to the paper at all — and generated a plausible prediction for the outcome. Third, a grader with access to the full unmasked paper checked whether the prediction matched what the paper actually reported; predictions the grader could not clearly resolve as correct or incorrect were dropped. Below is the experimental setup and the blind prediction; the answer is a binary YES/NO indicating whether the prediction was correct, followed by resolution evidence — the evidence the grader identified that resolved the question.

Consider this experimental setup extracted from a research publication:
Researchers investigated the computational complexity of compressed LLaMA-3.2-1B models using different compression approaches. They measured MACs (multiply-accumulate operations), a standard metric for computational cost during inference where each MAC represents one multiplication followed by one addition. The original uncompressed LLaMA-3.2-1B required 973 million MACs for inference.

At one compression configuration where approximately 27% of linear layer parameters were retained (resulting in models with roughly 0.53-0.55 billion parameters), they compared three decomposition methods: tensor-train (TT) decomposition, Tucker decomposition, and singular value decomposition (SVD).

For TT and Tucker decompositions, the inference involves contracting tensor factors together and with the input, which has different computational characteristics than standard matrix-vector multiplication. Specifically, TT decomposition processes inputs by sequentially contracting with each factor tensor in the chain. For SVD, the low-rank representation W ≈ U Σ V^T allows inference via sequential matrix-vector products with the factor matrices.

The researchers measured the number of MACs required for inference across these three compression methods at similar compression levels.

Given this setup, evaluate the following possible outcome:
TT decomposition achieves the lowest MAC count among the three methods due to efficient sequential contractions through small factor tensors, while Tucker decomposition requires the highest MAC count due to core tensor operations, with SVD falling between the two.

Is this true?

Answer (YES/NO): NO